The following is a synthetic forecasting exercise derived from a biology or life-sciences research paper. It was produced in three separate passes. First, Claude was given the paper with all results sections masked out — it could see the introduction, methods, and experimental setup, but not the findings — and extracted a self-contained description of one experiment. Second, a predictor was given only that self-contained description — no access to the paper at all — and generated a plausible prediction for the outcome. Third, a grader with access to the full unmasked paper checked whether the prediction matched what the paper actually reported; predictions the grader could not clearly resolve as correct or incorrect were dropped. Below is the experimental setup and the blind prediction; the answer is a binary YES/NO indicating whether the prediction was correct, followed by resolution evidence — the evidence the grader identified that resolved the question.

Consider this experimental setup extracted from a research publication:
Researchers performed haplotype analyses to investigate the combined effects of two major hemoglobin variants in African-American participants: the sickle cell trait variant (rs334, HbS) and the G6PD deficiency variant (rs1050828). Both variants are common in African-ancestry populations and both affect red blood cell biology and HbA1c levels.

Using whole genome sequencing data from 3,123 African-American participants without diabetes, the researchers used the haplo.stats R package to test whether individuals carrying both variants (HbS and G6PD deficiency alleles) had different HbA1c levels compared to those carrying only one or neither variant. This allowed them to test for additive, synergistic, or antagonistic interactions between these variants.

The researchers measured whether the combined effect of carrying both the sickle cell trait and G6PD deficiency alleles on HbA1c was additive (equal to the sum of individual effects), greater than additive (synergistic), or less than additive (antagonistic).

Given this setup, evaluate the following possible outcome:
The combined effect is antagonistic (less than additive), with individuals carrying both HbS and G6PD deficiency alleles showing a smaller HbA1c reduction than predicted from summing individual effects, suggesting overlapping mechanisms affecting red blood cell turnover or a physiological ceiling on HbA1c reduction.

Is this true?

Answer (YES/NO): NO